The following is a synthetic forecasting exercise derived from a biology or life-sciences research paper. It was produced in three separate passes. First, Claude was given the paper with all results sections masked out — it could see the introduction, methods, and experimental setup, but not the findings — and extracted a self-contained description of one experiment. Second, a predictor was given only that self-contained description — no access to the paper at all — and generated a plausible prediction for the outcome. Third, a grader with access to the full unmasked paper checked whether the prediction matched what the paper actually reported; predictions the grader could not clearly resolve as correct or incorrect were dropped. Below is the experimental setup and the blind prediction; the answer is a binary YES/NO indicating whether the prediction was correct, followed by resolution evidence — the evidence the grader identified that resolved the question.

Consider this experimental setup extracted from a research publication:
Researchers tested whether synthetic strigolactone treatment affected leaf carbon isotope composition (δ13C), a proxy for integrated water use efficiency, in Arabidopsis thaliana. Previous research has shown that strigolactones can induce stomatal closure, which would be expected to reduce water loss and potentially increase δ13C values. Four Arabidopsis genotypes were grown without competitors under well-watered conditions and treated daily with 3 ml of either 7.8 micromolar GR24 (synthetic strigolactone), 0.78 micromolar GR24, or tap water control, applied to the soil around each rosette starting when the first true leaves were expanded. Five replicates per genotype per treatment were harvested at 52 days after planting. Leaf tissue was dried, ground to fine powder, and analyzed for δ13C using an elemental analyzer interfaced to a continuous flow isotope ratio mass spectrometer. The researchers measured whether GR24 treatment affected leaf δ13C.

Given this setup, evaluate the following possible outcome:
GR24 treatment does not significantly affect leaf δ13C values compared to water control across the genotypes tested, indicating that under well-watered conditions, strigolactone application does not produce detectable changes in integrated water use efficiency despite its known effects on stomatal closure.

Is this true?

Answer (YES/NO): NO